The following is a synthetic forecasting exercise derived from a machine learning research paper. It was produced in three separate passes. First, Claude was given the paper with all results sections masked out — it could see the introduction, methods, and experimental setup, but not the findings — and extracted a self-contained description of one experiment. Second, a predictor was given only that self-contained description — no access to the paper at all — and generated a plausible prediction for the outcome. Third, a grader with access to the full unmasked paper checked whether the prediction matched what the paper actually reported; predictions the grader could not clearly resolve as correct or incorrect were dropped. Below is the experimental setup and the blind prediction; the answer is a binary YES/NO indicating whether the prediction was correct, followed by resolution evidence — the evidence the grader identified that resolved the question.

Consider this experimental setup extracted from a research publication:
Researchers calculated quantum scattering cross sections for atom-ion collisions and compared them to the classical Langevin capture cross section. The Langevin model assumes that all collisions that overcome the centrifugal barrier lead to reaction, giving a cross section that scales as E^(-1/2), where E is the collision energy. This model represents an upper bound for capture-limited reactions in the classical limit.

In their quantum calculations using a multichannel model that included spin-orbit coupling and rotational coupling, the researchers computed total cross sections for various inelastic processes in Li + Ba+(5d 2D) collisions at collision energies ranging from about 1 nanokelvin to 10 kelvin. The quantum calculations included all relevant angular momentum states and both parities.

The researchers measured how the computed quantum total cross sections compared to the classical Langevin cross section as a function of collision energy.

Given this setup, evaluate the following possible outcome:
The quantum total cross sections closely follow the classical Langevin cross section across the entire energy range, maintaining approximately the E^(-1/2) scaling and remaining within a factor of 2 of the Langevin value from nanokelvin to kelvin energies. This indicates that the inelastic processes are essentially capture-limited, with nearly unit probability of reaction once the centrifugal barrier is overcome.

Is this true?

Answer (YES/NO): NO